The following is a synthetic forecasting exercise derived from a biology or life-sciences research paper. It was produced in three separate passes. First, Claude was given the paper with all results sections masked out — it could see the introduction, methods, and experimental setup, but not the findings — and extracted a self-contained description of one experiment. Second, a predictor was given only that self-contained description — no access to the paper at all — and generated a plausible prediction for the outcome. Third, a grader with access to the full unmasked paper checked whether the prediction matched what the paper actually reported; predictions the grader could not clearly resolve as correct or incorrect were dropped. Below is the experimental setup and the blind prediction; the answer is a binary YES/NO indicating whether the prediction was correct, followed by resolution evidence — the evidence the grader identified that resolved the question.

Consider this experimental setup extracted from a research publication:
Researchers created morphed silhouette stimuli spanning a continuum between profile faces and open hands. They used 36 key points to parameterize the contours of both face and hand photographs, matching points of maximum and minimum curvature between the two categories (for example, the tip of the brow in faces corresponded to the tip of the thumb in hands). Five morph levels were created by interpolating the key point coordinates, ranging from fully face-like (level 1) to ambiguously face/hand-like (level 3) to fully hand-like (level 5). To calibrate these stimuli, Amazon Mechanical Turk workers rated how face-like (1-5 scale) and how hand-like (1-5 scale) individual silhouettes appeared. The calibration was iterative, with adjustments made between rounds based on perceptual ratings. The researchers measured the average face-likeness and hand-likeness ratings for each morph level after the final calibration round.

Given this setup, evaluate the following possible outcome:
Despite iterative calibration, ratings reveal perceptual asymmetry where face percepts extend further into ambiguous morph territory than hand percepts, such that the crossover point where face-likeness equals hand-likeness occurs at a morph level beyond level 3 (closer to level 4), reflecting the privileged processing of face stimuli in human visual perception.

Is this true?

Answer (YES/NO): NO